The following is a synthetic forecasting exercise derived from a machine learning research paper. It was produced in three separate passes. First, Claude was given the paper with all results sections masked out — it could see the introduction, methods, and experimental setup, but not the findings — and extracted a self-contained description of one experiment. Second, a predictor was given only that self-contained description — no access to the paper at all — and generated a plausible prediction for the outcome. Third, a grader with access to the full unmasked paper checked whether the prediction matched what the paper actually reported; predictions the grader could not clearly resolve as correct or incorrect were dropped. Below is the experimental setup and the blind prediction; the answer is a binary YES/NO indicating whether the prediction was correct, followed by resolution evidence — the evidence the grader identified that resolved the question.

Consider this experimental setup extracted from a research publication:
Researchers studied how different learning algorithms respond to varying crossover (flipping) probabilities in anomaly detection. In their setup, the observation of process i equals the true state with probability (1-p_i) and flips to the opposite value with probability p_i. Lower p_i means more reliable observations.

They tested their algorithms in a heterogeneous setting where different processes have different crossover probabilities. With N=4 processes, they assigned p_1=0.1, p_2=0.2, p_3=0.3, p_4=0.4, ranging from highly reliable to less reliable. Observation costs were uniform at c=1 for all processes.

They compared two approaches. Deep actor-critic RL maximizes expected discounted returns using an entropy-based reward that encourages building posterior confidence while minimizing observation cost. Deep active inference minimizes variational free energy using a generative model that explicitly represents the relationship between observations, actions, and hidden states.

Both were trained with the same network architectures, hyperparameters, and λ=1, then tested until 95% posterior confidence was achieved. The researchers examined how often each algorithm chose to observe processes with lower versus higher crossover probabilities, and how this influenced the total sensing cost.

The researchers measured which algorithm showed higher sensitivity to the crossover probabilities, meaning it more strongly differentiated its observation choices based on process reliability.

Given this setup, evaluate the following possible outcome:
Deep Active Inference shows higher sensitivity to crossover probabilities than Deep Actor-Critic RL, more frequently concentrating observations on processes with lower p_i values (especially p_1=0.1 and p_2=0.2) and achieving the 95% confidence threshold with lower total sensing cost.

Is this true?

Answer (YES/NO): NO